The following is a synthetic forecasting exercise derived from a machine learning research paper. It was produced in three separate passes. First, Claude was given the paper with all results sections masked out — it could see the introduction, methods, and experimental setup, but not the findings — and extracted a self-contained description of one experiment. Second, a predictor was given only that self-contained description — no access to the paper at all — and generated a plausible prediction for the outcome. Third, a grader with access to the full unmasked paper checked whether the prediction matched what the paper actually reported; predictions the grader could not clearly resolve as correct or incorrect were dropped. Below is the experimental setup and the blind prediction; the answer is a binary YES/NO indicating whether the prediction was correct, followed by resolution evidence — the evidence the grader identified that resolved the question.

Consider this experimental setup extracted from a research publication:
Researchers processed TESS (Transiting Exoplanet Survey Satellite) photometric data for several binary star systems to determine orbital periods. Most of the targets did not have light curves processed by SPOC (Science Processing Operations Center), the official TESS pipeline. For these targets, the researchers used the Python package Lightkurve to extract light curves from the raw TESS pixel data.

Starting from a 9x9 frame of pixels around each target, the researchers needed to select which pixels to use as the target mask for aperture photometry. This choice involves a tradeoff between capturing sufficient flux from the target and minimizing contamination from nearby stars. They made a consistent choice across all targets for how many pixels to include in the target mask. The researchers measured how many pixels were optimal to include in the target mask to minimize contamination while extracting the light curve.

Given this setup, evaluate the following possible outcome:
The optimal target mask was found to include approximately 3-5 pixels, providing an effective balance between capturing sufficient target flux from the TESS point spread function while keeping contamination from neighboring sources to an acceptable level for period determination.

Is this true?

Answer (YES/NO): NO